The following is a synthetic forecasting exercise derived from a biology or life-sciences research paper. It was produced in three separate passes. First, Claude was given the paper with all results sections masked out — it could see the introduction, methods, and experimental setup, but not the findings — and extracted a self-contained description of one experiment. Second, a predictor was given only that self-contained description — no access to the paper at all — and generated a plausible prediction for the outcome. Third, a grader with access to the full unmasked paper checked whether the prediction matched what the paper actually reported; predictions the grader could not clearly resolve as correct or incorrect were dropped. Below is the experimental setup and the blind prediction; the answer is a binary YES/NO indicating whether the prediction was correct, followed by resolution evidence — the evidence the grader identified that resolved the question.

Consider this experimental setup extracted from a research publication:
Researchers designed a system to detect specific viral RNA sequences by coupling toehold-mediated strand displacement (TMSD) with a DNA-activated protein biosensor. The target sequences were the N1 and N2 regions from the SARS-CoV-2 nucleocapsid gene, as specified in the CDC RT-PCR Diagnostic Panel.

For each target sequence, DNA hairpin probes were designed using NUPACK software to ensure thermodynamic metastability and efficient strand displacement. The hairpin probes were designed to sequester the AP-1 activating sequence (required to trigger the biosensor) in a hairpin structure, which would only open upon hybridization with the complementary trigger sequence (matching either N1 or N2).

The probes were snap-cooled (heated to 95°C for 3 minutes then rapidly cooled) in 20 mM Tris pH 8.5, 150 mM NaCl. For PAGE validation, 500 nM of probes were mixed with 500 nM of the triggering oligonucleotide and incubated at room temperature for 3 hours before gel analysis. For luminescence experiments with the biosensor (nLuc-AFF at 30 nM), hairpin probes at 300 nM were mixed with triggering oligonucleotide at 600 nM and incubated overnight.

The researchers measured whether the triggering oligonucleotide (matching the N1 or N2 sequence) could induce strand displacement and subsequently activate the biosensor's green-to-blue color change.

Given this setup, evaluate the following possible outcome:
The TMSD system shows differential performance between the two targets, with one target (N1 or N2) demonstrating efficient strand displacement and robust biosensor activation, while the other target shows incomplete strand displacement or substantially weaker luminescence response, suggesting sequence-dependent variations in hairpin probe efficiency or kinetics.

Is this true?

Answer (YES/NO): NO